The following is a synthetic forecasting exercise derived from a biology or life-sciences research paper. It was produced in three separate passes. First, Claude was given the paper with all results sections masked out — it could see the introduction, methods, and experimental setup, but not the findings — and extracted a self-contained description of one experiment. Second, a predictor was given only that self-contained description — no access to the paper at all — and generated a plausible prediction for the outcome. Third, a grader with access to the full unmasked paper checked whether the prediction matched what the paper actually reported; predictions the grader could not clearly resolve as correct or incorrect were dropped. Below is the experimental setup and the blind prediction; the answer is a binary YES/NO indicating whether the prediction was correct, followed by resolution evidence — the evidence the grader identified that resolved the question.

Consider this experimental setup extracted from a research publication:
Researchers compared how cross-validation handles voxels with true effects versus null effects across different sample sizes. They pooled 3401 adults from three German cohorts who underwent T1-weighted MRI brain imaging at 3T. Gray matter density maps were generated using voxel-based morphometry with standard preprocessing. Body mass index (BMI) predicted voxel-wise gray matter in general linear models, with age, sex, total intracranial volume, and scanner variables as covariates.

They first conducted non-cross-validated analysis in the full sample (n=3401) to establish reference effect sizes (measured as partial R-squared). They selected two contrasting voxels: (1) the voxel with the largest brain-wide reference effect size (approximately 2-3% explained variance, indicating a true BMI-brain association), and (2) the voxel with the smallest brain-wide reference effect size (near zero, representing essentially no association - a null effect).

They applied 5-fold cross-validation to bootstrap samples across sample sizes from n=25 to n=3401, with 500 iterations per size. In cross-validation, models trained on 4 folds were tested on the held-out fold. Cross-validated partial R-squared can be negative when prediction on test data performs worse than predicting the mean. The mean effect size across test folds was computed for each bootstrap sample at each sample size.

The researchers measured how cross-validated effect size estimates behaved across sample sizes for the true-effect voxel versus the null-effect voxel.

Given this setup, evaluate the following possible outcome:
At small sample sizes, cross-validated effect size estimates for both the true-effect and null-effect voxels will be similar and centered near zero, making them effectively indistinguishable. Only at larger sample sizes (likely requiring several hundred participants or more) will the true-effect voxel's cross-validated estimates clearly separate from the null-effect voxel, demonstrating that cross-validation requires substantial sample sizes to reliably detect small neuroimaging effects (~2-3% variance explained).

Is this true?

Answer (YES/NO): NO